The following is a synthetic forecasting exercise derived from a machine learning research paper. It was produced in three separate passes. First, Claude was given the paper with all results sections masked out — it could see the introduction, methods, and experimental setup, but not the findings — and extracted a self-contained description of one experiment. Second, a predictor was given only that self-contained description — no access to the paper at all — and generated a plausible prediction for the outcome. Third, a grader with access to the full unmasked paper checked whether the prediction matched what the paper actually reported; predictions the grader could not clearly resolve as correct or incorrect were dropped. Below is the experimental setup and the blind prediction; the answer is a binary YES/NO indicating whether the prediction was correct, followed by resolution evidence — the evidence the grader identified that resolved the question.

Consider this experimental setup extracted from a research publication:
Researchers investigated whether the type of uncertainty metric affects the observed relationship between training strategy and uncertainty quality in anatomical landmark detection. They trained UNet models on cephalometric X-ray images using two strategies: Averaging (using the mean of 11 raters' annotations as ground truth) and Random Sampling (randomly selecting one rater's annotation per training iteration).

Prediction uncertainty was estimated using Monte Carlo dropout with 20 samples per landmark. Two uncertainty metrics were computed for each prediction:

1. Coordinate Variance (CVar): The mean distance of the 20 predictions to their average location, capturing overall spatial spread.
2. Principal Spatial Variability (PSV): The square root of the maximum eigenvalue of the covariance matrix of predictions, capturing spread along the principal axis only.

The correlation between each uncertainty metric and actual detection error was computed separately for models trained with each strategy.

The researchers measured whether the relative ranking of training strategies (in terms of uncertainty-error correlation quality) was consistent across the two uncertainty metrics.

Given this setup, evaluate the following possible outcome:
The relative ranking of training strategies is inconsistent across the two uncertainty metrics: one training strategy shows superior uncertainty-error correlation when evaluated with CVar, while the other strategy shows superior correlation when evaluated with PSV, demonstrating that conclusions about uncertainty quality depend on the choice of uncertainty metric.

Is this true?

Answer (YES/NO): NO